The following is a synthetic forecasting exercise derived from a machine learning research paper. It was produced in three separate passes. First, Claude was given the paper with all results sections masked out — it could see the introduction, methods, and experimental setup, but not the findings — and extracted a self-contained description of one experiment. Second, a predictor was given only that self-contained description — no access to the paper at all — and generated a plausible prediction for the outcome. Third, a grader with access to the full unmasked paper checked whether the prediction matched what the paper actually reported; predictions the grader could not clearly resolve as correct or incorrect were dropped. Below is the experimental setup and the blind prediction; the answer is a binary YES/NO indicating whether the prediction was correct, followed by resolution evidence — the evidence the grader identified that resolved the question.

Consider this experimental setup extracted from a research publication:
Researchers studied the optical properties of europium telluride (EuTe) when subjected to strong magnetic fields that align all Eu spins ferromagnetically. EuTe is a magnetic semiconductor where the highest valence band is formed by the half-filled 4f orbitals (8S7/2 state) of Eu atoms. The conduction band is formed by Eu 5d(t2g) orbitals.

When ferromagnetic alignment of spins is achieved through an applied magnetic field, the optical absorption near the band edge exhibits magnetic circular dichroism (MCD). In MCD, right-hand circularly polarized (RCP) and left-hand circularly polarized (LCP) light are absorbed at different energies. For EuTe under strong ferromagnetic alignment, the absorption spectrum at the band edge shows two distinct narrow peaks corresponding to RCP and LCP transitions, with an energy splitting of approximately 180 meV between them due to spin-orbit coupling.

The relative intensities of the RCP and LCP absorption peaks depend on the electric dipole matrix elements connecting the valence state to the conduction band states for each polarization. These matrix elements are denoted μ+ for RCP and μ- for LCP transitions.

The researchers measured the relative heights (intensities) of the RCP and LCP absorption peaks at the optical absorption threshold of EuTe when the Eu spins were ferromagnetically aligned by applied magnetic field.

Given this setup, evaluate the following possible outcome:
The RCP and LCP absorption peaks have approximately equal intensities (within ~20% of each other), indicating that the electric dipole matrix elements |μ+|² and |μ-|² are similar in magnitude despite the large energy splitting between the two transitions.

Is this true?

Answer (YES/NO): YES